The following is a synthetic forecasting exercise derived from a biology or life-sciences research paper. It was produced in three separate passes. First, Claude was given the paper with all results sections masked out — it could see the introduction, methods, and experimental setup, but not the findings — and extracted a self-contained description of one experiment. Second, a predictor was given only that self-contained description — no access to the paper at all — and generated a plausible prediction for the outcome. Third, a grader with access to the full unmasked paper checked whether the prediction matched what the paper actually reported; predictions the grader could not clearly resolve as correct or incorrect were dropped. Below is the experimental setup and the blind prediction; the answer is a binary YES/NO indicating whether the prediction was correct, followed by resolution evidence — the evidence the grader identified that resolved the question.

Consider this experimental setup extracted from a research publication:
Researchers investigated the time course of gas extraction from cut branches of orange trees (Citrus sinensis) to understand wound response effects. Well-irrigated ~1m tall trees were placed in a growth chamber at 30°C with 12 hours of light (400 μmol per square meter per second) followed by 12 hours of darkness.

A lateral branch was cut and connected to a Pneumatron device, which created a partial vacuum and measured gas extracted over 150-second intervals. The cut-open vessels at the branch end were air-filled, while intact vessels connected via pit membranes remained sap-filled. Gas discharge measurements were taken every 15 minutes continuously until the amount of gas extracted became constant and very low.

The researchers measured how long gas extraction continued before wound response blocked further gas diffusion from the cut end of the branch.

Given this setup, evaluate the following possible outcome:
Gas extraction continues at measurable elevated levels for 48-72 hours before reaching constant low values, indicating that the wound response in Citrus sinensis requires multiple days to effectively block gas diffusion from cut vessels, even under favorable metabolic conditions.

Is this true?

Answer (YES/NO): NO